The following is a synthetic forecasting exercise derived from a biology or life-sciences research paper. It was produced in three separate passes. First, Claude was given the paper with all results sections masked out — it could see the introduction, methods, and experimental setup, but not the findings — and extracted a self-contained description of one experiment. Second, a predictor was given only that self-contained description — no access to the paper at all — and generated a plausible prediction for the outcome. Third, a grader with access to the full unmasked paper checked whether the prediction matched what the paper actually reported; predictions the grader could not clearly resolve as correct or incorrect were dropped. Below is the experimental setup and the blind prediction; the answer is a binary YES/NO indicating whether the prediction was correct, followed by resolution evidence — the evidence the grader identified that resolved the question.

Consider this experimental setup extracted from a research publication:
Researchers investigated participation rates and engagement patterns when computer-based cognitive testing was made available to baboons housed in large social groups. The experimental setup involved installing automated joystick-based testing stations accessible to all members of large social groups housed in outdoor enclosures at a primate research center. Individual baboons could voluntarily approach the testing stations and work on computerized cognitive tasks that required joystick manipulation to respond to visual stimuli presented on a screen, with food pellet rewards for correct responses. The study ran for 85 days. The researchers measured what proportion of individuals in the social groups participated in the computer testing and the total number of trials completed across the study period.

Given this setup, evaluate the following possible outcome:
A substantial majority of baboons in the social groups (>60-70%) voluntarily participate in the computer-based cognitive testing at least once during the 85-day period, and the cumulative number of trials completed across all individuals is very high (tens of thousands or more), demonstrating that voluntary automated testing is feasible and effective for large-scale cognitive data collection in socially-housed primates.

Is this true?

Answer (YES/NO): YES